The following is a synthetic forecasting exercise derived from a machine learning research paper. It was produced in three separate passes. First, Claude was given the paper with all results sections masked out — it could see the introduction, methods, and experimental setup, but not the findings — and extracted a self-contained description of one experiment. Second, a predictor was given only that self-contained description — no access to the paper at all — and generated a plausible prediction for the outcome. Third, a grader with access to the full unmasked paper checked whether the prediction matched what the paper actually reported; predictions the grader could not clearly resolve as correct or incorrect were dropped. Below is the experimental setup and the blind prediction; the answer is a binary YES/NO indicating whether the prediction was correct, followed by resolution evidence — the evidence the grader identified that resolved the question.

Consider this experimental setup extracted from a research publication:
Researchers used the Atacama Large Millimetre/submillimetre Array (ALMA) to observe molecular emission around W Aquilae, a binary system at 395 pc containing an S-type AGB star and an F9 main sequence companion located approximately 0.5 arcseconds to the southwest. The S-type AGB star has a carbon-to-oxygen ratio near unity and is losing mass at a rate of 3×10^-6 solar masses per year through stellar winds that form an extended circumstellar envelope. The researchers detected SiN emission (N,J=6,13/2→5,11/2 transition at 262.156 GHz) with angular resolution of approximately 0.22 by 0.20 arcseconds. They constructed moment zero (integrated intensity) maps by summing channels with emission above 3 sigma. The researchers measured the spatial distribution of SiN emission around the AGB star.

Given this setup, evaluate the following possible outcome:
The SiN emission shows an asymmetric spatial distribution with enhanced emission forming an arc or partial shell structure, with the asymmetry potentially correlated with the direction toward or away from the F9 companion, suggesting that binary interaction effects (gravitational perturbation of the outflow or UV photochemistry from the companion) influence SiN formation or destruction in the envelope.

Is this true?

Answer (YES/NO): YES